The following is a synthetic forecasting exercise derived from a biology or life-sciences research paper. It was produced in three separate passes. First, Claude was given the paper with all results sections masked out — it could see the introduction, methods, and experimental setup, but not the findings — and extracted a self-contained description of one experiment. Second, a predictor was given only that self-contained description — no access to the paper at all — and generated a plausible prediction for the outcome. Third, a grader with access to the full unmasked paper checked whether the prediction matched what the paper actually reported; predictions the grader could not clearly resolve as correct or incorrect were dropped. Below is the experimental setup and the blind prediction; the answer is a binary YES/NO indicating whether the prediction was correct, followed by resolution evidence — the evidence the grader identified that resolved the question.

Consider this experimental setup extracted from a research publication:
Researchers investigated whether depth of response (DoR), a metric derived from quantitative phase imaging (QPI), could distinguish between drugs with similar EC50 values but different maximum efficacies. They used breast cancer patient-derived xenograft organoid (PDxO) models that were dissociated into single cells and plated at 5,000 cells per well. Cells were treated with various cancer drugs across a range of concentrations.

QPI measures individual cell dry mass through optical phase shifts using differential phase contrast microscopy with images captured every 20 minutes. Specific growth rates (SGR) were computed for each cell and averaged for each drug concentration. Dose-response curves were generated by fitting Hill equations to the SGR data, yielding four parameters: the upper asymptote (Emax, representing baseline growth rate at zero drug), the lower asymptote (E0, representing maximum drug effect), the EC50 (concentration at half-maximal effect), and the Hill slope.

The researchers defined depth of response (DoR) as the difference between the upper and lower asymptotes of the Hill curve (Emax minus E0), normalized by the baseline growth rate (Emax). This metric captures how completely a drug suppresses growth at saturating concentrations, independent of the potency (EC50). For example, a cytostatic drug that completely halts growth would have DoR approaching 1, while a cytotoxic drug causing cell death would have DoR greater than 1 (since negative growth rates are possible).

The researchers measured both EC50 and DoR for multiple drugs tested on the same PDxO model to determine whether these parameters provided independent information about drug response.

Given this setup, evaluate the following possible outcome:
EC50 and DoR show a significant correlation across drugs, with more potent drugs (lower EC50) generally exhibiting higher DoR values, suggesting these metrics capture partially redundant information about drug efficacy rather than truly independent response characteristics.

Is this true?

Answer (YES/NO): NO